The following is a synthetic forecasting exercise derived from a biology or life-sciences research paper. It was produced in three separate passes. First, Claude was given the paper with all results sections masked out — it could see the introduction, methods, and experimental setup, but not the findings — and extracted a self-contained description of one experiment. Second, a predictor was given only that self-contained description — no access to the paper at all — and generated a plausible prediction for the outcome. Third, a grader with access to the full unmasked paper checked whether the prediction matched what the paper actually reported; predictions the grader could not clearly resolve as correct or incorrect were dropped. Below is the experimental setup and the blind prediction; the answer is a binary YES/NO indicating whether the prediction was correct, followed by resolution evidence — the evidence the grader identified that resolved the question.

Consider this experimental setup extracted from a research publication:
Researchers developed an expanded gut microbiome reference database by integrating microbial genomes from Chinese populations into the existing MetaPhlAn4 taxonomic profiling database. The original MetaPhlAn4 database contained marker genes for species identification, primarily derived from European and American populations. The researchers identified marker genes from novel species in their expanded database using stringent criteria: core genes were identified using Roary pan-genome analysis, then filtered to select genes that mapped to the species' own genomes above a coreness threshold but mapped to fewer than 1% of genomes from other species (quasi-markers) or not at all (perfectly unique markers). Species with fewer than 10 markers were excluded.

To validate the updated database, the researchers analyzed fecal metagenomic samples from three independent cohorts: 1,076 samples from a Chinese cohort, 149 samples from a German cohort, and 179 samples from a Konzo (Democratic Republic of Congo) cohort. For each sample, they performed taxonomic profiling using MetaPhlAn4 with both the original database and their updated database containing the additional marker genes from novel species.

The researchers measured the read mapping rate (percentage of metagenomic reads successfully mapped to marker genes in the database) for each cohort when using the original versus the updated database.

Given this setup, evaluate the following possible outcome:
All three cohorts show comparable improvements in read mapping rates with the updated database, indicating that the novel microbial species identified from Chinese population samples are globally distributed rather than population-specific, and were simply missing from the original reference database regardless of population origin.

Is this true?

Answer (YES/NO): NO